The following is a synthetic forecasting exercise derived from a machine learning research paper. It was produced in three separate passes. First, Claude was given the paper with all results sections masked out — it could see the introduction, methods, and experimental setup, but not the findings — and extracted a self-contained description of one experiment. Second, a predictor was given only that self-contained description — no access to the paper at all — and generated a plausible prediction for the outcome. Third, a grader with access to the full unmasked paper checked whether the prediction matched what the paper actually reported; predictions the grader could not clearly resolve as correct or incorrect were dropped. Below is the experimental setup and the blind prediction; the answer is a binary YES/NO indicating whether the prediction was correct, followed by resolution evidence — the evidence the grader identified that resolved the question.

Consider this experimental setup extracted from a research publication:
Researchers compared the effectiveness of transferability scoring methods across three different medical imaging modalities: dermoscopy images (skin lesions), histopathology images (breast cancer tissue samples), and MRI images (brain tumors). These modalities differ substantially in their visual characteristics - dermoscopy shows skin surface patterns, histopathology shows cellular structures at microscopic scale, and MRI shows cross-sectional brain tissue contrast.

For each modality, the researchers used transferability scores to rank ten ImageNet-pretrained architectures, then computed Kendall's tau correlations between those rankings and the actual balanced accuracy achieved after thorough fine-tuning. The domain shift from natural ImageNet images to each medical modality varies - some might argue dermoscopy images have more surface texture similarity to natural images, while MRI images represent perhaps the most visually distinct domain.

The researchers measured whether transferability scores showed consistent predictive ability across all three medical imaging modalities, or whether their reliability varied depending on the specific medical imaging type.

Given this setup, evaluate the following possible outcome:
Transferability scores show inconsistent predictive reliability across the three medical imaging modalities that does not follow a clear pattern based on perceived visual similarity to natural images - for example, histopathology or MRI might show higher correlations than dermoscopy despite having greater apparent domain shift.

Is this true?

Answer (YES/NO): YES